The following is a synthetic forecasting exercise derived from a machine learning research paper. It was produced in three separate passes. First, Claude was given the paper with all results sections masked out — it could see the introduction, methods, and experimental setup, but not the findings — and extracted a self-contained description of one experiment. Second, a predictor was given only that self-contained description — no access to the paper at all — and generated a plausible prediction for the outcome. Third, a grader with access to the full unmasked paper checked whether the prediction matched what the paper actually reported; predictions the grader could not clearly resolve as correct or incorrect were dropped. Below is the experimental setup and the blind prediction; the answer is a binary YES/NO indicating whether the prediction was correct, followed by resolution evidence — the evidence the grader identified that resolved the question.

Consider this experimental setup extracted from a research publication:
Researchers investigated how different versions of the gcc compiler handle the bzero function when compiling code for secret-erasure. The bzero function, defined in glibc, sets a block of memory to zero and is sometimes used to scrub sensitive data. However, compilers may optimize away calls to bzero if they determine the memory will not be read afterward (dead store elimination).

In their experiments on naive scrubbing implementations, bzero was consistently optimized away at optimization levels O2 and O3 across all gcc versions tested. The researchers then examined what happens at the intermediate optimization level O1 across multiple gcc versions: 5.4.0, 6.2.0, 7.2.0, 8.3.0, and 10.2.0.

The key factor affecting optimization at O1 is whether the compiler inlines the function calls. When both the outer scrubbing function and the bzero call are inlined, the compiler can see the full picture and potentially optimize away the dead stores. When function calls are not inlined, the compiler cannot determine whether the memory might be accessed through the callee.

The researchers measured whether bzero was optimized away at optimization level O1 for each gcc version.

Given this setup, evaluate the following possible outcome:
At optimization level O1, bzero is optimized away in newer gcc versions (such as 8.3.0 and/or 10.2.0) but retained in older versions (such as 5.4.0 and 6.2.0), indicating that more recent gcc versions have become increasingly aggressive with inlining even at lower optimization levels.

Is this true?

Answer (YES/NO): NO